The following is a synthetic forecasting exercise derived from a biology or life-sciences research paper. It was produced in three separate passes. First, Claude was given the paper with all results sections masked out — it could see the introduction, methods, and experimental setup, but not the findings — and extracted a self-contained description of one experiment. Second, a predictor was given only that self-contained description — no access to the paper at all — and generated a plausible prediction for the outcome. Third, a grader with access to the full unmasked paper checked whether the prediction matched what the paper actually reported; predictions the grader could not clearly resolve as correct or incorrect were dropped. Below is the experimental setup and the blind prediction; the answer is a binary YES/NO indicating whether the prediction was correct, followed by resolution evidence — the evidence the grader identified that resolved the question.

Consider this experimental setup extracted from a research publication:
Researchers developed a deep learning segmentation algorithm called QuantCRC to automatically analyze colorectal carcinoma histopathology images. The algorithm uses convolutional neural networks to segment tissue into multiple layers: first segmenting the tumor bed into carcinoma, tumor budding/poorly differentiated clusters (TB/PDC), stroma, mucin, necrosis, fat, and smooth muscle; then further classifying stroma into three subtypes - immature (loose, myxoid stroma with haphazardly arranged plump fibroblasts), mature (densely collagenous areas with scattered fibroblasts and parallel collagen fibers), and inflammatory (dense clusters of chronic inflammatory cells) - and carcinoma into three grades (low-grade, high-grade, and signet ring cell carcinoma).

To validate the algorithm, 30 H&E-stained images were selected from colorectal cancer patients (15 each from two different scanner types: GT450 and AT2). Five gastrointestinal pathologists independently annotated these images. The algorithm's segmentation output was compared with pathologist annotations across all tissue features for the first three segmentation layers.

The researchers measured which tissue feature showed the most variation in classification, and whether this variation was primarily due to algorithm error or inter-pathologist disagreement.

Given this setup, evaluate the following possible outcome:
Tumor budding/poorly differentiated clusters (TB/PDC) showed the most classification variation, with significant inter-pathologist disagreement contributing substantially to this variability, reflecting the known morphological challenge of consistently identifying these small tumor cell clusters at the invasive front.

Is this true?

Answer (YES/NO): NO